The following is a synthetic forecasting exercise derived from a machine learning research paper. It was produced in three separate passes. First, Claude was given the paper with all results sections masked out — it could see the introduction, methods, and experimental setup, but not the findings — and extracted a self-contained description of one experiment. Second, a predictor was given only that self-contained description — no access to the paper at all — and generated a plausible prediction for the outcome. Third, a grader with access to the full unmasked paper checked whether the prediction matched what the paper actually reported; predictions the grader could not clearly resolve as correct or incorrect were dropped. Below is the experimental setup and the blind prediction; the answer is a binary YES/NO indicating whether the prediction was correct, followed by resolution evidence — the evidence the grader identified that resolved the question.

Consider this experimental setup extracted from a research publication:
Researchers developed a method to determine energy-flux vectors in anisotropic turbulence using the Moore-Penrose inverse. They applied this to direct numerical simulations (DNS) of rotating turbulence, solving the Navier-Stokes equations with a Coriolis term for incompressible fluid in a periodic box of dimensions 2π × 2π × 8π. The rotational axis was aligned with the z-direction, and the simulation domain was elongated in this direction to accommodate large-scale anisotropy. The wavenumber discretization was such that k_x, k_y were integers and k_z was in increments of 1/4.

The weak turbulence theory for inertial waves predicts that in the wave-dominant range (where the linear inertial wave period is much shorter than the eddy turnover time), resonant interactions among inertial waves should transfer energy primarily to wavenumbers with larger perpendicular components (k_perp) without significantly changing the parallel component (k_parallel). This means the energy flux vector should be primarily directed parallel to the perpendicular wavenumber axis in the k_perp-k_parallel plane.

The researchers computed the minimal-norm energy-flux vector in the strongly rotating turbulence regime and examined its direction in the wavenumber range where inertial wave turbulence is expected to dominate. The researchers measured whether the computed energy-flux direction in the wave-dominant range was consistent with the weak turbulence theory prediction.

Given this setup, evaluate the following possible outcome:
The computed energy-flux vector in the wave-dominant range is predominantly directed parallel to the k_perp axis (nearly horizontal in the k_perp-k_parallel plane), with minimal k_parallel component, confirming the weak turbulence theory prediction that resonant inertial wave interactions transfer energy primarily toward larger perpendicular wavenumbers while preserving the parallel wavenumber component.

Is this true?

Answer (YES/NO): YES